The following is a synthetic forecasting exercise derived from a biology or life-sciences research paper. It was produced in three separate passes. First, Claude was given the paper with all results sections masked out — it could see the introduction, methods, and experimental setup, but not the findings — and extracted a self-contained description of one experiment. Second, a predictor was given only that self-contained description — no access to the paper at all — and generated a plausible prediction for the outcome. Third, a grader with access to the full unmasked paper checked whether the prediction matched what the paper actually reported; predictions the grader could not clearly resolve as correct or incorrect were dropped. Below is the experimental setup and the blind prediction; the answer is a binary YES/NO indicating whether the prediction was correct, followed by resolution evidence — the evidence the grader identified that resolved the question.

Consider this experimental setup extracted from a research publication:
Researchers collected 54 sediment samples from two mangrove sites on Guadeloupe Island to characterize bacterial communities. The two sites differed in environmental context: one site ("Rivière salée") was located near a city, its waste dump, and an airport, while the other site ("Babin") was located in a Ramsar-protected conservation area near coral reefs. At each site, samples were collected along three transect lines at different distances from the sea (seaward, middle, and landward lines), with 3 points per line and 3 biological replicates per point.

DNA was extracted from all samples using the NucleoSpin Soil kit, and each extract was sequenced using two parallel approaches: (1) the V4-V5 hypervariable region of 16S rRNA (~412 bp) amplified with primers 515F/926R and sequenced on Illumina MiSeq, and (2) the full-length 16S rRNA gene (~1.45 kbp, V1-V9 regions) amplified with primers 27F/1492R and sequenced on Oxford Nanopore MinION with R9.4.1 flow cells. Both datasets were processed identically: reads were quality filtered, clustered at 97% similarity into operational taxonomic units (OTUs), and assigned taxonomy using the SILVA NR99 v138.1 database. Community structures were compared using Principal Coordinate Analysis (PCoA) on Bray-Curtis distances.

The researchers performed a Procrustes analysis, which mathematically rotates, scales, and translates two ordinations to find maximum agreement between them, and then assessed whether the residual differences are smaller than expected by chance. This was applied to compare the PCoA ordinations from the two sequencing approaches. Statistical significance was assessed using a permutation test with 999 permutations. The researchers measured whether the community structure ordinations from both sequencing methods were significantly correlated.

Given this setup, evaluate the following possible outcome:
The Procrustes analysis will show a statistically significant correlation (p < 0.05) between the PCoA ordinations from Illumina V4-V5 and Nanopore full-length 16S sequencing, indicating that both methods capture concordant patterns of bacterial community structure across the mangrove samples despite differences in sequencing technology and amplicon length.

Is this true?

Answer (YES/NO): YES